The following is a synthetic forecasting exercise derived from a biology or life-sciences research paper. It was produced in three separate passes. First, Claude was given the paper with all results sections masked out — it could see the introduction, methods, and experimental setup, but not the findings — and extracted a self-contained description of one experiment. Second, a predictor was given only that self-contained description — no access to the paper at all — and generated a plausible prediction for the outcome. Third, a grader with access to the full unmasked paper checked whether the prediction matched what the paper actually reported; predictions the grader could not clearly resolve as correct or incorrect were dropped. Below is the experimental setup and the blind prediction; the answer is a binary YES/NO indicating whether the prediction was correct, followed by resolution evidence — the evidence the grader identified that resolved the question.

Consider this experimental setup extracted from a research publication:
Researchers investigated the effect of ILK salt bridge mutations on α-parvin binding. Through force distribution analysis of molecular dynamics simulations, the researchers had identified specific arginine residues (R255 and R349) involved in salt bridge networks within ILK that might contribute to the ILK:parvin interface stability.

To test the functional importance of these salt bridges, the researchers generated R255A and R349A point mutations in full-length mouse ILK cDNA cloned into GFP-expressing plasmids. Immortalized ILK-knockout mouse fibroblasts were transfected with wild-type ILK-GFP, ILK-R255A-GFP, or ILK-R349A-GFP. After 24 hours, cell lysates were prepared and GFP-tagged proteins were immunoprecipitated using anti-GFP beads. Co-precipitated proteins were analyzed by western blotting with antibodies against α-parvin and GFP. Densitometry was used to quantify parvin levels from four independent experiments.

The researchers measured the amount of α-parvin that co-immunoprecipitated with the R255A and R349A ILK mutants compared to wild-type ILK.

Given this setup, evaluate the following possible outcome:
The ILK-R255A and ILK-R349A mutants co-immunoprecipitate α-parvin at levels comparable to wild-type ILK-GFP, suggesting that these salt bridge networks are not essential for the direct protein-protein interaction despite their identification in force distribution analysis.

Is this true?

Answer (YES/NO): NO